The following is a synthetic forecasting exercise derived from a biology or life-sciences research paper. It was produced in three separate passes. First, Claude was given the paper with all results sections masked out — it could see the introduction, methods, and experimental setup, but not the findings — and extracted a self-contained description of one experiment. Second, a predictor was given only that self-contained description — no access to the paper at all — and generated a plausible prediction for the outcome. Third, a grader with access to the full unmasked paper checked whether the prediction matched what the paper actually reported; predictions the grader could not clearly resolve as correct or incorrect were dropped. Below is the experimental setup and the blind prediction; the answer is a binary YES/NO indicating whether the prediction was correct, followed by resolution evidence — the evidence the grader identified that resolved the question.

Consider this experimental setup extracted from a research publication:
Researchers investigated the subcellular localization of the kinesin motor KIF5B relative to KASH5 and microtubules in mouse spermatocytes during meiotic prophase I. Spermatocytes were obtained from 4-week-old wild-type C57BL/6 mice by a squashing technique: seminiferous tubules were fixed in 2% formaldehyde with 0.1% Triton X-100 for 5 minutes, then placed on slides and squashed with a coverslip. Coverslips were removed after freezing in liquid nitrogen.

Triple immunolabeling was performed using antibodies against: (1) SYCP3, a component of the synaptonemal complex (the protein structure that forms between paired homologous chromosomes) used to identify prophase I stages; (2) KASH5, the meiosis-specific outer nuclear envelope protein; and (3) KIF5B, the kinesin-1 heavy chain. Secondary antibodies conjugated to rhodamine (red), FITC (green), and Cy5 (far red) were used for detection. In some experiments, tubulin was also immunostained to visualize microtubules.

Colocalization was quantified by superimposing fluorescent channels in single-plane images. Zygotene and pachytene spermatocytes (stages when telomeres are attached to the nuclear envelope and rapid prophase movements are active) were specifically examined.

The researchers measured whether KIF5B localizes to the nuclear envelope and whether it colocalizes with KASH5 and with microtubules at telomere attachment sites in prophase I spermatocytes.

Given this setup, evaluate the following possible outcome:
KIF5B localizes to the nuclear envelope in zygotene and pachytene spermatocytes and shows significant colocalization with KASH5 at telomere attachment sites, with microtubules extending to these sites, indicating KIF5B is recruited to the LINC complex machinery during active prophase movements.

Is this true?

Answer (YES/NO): YES